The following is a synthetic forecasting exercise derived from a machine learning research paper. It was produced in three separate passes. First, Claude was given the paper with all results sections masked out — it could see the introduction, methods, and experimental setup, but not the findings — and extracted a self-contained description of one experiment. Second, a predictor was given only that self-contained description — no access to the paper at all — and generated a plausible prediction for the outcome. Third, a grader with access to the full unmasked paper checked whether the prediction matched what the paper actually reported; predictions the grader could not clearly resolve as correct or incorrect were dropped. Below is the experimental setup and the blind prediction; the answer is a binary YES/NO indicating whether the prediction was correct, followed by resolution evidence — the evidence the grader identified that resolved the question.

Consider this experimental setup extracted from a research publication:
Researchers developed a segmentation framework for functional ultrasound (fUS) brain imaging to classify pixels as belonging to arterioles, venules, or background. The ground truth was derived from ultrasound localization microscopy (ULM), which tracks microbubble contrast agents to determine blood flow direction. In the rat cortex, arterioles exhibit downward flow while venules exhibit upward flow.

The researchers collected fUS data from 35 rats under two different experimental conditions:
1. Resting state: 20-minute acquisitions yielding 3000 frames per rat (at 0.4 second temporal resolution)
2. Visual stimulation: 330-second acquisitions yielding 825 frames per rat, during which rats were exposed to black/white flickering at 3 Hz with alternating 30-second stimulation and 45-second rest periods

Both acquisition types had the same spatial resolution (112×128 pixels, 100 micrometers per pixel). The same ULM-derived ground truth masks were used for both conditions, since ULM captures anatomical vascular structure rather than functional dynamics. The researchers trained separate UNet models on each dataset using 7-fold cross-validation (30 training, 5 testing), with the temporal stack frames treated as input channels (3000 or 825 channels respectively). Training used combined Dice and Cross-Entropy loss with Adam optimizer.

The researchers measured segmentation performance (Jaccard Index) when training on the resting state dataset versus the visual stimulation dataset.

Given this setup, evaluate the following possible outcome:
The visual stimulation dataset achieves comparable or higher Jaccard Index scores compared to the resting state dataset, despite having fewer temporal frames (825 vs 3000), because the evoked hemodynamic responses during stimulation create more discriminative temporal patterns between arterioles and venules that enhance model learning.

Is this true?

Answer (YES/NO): NO